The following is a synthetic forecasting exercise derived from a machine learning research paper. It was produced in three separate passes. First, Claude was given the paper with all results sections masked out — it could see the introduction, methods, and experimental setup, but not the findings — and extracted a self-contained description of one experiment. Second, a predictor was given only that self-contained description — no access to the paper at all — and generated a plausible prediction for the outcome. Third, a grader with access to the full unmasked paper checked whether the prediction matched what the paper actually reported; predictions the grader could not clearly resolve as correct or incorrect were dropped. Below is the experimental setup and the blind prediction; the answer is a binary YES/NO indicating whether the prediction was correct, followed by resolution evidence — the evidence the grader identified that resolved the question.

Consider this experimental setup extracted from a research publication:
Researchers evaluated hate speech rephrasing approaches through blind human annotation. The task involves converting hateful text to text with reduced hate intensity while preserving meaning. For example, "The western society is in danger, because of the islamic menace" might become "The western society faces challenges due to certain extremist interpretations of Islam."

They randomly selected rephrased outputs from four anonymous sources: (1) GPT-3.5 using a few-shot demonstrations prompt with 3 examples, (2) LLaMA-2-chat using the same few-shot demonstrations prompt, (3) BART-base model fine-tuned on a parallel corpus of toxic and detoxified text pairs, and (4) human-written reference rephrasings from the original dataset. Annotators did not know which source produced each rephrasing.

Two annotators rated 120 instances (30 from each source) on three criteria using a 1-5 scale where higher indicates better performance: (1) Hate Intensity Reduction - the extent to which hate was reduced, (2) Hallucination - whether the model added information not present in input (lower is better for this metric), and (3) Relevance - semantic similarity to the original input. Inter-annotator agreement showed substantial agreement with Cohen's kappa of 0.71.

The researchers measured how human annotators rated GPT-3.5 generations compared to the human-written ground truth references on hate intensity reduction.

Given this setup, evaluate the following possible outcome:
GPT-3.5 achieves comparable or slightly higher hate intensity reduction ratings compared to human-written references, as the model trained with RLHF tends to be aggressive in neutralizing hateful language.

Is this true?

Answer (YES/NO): NO